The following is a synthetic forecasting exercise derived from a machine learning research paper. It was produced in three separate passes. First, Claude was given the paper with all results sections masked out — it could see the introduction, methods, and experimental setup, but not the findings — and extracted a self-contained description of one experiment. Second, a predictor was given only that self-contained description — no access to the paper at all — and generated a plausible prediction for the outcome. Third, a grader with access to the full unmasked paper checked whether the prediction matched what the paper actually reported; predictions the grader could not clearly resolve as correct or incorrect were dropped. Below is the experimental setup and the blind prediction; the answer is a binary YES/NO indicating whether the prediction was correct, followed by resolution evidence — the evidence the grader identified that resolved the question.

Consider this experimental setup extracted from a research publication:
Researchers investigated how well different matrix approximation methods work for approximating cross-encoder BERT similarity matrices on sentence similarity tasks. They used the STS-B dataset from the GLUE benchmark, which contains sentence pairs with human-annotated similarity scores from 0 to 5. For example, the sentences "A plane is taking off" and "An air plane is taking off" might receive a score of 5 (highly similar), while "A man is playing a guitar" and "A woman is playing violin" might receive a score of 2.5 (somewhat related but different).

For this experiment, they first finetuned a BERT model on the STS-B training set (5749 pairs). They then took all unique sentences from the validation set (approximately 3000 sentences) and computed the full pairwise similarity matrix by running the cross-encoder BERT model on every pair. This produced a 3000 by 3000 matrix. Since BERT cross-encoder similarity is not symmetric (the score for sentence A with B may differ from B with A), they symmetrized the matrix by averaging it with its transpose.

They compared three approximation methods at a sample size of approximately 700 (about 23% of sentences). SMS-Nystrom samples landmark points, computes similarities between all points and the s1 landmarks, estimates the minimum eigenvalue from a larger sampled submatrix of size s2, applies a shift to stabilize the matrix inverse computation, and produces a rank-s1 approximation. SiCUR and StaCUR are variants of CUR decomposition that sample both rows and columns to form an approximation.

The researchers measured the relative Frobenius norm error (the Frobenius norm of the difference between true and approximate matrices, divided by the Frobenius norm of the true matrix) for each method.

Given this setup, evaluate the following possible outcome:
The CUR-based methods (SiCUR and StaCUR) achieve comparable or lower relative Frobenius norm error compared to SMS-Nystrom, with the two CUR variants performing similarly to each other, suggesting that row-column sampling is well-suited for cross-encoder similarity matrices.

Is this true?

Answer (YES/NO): NO